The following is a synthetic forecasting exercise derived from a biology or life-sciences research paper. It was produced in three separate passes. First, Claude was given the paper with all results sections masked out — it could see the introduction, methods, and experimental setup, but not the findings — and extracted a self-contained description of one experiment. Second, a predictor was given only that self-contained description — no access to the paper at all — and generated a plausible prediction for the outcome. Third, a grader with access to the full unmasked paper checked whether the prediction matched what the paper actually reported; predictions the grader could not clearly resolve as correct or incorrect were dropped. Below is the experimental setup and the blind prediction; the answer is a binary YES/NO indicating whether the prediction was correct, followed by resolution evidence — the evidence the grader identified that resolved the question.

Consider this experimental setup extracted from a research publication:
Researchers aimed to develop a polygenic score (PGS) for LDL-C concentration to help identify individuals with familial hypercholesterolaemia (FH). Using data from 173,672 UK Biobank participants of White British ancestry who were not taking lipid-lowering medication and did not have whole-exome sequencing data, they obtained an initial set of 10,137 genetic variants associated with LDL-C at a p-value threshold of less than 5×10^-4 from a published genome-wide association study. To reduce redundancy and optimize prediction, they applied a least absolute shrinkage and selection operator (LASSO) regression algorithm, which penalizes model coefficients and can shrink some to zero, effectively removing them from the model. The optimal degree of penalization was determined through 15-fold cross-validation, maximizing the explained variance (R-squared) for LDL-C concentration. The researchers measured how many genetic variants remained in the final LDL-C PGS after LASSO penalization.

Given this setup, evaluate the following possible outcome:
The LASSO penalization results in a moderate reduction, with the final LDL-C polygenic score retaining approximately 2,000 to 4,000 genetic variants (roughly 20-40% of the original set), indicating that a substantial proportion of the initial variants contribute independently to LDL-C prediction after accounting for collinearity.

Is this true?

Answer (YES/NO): NO